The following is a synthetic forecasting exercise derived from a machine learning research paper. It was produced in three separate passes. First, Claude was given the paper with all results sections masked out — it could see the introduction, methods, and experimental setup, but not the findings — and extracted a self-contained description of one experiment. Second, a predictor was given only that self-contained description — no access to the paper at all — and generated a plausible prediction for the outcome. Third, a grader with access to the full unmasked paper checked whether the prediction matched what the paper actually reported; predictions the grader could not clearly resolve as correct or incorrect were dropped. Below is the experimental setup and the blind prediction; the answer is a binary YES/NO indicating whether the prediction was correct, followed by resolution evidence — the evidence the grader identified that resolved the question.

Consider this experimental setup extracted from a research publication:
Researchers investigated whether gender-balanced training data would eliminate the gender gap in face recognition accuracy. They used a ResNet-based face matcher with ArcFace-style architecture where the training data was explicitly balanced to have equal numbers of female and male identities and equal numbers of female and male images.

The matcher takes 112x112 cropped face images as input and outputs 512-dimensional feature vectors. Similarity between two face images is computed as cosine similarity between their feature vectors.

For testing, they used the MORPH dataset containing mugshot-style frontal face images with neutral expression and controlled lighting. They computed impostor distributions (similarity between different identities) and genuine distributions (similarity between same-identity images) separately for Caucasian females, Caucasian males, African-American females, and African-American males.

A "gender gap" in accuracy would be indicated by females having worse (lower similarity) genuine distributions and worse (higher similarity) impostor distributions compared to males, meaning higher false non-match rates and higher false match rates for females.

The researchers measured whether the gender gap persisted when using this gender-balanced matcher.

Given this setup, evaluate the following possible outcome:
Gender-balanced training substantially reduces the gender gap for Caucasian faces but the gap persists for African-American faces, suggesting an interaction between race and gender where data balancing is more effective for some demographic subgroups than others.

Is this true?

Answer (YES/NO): NO